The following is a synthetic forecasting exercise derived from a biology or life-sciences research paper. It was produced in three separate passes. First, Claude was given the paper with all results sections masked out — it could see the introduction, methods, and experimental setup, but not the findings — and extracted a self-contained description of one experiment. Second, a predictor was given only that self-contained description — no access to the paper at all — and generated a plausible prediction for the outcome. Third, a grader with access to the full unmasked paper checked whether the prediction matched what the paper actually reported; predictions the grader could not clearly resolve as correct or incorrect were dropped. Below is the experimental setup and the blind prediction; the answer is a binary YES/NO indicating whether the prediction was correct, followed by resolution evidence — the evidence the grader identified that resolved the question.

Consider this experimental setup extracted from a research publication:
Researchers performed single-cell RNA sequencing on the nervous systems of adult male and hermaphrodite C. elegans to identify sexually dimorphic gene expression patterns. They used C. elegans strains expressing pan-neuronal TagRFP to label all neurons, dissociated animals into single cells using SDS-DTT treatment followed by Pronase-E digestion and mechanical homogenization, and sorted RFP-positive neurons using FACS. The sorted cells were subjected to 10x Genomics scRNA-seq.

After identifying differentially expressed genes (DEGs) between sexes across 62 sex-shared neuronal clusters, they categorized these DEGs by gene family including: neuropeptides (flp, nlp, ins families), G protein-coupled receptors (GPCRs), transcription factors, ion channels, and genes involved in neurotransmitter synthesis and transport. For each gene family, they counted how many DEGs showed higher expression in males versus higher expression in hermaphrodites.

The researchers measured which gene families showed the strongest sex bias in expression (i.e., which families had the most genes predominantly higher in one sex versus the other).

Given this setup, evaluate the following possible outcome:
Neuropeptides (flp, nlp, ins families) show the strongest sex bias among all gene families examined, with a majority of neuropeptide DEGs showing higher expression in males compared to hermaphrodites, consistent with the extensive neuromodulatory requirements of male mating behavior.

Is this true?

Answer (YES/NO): YES